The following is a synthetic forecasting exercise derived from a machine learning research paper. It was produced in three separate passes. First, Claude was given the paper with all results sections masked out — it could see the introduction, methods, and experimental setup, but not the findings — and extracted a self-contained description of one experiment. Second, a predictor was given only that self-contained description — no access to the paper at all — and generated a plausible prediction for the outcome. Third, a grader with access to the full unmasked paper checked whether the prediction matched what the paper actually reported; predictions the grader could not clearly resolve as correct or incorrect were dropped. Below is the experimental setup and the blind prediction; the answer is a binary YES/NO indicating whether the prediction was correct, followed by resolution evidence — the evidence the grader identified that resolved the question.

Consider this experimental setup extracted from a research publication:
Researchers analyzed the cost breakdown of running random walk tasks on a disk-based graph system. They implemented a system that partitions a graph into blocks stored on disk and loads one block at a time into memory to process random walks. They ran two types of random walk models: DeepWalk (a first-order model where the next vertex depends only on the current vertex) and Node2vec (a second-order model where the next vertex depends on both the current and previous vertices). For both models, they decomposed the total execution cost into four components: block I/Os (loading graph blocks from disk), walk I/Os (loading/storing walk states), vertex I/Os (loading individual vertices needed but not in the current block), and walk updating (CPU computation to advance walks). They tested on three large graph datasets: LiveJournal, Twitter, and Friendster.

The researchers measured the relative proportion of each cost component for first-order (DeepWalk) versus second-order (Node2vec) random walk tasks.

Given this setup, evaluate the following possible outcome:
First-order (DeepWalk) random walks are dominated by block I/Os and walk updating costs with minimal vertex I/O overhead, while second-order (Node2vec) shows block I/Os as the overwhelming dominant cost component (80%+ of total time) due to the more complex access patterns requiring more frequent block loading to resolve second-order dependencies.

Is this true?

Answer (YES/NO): NO